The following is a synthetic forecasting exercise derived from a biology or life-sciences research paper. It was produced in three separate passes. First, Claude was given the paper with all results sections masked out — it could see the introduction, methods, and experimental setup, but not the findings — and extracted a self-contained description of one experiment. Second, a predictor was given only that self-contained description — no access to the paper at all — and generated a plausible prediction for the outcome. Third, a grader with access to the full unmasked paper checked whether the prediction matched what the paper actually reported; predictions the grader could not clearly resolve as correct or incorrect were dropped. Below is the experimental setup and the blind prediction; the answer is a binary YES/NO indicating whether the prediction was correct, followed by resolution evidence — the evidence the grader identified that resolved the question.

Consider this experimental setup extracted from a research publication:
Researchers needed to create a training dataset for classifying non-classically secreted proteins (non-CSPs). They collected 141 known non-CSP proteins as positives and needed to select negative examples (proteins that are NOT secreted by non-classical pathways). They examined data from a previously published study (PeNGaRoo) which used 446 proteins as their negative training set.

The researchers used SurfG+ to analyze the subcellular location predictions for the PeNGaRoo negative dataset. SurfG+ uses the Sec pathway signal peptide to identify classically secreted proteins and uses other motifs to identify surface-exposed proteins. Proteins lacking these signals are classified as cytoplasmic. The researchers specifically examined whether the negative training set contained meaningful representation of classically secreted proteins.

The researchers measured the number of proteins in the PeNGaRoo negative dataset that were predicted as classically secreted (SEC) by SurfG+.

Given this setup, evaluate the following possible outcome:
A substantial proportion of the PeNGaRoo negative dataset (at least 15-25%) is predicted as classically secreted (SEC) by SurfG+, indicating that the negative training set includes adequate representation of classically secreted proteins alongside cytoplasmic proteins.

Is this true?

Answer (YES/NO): NO